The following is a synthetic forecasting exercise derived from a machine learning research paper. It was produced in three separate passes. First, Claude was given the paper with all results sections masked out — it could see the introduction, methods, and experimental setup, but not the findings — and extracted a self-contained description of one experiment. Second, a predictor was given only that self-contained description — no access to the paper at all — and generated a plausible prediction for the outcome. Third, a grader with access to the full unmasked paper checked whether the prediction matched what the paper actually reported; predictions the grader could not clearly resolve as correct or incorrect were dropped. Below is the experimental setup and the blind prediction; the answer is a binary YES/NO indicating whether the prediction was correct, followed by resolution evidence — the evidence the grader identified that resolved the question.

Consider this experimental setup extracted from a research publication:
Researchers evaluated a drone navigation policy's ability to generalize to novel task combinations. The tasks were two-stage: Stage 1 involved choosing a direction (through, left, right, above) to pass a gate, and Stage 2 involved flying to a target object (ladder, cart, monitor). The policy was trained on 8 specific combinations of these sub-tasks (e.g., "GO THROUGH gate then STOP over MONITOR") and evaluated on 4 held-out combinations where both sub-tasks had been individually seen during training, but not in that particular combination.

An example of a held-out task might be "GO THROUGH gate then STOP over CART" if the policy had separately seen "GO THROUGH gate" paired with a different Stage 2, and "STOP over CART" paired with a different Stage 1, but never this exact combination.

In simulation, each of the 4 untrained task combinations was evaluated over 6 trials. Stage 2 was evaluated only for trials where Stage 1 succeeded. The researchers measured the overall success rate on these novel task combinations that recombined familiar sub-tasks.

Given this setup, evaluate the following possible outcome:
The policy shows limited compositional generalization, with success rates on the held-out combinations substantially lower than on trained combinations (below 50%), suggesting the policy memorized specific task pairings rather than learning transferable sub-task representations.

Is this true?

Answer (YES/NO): NO